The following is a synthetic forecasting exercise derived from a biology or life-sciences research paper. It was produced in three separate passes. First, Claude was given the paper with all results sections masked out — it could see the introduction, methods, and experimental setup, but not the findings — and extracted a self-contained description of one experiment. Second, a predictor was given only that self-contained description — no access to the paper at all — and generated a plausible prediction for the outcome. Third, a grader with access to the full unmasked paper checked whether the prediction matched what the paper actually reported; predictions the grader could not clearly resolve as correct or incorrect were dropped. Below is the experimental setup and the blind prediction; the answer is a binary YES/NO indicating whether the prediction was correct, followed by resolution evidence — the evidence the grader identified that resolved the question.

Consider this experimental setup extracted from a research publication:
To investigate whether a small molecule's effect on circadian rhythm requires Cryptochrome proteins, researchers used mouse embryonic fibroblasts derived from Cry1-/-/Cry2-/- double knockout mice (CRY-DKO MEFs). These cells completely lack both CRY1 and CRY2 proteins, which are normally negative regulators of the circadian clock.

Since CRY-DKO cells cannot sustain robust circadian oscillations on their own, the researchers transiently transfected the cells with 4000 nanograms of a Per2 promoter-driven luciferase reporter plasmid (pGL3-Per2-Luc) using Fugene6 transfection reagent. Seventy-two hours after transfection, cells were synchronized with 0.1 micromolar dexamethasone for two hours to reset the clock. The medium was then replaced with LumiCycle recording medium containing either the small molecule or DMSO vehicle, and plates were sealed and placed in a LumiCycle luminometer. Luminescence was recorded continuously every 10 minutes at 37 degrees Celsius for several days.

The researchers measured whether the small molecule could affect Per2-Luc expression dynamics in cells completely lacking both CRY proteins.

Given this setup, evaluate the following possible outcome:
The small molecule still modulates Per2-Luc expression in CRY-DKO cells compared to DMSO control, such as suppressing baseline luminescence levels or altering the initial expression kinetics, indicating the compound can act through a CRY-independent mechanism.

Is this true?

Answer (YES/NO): NO